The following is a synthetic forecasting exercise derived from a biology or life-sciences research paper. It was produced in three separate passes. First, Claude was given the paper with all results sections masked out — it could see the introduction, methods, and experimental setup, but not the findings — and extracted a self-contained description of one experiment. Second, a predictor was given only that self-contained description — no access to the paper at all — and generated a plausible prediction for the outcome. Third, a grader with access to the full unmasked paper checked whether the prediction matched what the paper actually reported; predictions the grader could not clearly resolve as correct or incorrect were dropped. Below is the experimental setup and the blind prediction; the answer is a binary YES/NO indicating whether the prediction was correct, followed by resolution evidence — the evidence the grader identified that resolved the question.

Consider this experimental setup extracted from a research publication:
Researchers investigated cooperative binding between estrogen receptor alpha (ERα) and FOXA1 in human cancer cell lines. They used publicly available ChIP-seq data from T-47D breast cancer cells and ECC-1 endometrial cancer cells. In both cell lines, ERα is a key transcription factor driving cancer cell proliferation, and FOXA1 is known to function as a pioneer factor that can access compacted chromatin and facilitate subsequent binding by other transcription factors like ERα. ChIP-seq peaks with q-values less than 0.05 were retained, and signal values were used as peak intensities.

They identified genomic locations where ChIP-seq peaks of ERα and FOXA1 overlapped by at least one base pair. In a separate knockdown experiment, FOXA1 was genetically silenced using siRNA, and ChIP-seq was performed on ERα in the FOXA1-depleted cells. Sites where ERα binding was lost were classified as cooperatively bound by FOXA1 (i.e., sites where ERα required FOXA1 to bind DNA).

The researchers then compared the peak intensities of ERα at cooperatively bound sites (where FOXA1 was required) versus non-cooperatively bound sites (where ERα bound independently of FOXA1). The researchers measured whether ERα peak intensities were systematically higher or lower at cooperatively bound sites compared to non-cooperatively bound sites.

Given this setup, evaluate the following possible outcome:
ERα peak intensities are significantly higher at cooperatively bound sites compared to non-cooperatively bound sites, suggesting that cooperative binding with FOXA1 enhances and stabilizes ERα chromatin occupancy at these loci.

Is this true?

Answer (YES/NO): NO